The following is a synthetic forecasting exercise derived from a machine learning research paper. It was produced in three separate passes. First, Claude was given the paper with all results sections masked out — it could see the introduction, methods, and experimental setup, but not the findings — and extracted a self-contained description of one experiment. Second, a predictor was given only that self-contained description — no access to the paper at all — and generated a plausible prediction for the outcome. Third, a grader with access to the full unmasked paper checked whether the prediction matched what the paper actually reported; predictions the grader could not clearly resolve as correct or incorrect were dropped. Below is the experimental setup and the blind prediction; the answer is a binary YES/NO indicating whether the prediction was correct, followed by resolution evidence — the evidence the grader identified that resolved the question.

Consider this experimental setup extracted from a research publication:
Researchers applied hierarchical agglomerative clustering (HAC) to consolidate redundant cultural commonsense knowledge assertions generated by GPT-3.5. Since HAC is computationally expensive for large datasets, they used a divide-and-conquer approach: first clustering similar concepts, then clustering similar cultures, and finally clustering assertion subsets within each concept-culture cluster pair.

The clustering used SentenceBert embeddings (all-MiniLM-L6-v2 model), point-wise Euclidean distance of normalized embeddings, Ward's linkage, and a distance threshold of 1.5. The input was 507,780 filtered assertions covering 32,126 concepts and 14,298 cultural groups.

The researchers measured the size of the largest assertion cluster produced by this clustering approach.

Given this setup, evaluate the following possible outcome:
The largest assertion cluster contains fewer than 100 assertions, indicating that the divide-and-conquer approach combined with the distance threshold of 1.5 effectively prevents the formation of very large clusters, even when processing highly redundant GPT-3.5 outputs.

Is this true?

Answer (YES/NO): NO